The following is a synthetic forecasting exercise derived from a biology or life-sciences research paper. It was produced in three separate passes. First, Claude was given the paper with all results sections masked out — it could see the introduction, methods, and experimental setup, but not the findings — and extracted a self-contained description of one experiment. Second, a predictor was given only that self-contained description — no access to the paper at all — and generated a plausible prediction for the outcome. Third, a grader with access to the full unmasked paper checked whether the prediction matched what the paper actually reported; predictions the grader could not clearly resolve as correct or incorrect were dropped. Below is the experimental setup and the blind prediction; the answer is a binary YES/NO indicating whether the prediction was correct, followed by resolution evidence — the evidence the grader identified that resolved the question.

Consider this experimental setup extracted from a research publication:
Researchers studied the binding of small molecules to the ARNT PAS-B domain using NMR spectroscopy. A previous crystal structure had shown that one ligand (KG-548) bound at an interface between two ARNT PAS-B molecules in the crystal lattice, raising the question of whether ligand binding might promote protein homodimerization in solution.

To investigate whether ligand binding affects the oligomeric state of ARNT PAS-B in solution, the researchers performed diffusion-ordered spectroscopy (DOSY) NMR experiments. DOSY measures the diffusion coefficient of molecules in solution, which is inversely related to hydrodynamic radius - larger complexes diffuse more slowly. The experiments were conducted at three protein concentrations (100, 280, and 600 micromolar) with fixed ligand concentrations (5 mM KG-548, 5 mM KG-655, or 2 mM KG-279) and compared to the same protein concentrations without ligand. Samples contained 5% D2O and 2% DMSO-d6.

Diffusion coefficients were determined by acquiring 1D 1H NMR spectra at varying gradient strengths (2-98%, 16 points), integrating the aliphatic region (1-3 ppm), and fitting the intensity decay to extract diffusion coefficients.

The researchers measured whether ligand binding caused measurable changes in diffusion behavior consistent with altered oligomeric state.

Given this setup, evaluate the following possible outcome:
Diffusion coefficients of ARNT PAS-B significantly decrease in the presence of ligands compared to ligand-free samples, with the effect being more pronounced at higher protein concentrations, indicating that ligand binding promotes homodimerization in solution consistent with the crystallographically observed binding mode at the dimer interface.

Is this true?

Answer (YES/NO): NO